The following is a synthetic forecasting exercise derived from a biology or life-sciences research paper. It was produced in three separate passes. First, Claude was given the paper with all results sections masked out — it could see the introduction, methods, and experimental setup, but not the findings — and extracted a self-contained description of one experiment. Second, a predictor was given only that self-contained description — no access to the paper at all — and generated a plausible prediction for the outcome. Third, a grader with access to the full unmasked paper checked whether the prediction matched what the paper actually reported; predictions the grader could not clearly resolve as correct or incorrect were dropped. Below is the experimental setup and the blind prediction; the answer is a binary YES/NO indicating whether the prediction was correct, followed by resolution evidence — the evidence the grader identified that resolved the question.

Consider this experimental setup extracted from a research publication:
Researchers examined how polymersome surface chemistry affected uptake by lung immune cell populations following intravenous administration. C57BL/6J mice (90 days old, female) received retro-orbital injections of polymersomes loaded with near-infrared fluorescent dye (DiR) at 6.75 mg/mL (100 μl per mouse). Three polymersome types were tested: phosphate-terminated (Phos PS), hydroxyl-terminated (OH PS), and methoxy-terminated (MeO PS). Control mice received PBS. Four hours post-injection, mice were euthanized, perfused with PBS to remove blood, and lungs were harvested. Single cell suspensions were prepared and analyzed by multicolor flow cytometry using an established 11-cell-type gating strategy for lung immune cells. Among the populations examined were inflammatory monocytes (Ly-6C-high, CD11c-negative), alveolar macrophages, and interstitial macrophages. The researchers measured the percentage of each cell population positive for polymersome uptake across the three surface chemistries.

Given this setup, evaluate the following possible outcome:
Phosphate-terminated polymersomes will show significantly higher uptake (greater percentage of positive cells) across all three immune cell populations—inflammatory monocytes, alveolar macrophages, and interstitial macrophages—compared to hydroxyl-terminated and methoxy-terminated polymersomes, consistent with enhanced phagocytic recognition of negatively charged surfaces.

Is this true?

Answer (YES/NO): NO